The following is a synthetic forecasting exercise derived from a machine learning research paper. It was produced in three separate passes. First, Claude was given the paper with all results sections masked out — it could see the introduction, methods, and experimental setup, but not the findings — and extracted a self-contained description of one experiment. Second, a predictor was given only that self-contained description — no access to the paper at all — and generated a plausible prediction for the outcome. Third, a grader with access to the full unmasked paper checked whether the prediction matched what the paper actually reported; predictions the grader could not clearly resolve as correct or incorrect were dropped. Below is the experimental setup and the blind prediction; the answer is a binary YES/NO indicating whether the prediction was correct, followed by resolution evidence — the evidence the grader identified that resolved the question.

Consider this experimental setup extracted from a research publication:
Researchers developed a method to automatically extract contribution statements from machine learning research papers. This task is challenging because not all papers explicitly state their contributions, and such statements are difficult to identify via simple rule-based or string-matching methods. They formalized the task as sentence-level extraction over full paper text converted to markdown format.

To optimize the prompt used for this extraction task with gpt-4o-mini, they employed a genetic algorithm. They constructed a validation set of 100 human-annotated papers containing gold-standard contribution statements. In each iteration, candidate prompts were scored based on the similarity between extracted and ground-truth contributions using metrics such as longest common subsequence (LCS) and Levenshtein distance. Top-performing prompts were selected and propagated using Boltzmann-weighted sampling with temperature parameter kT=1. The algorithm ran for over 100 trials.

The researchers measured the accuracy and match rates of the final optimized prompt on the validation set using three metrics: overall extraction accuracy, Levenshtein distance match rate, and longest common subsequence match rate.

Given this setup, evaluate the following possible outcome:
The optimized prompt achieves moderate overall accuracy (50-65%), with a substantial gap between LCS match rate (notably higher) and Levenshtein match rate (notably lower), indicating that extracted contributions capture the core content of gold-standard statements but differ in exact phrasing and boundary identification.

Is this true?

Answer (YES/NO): NO